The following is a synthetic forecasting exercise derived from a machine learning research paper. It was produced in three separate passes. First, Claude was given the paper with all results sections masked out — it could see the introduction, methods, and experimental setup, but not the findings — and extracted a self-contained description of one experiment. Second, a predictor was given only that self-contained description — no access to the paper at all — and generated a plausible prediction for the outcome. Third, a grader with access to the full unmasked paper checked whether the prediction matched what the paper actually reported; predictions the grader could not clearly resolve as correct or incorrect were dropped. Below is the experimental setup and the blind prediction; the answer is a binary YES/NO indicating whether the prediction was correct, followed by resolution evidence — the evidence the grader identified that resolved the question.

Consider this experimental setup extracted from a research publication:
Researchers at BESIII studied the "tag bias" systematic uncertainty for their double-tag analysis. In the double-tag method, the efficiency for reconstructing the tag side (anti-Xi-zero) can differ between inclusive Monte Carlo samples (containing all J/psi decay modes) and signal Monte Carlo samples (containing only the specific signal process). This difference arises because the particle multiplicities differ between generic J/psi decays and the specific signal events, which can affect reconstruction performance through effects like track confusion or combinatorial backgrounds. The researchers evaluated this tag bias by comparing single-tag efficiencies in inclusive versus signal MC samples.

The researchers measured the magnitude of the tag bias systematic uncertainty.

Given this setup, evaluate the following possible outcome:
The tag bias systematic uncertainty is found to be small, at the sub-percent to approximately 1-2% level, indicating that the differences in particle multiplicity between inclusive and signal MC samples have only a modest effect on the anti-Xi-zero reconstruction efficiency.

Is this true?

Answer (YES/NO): YES